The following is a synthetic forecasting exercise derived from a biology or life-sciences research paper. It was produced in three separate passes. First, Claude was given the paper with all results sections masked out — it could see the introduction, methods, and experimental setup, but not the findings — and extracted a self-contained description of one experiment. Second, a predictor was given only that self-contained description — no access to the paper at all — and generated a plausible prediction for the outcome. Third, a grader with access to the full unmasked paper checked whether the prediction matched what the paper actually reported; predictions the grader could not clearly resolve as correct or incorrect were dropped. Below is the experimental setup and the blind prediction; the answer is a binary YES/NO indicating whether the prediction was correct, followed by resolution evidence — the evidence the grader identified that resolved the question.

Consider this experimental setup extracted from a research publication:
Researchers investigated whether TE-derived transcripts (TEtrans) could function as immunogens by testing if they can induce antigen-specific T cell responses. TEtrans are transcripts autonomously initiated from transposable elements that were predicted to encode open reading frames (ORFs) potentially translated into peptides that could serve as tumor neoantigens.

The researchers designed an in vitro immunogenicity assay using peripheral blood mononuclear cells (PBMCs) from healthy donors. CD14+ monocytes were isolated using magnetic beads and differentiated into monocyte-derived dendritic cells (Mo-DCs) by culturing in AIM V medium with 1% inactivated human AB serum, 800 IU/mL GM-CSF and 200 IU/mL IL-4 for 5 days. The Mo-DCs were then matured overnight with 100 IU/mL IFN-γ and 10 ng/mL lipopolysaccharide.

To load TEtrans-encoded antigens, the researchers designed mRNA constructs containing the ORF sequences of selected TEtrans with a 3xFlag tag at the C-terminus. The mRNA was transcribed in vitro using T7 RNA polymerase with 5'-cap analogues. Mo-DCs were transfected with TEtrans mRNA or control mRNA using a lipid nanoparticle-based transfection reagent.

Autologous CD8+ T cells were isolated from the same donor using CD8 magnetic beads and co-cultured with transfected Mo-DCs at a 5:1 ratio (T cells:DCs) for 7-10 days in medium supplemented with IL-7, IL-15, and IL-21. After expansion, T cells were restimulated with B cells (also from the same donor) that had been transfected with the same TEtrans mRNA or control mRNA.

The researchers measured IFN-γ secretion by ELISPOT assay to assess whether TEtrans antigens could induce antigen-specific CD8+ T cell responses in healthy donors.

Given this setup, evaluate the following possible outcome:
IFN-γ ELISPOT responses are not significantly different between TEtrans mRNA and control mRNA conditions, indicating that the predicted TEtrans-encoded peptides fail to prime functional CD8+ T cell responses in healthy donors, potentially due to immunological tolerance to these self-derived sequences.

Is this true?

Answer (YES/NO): NO